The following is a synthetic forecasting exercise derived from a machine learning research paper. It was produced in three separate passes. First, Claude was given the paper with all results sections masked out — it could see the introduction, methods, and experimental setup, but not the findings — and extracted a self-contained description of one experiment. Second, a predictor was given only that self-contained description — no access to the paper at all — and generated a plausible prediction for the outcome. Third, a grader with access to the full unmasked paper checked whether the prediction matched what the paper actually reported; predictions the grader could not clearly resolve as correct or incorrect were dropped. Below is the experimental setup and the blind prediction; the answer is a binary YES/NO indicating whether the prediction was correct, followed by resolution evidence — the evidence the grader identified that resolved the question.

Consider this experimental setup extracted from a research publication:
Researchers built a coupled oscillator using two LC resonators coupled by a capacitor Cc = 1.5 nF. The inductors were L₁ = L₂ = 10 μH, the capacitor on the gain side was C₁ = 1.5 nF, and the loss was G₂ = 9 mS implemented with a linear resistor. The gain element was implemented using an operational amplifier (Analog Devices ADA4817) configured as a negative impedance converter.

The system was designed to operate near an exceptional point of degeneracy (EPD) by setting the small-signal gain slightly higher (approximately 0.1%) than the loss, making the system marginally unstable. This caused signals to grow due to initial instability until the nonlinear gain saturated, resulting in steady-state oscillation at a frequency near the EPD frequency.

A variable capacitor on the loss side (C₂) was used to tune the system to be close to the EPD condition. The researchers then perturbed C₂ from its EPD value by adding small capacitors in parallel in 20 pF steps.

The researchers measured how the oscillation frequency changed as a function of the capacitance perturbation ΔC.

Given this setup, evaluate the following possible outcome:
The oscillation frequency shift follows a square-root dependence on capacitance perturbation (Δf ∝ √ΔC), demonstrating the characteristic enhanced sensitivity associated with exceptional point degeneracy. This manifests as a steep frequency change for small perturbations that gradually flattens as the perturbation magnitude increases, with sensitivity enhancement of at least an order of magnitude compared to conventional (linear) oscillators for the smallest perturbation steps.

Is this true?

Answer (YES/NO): YES